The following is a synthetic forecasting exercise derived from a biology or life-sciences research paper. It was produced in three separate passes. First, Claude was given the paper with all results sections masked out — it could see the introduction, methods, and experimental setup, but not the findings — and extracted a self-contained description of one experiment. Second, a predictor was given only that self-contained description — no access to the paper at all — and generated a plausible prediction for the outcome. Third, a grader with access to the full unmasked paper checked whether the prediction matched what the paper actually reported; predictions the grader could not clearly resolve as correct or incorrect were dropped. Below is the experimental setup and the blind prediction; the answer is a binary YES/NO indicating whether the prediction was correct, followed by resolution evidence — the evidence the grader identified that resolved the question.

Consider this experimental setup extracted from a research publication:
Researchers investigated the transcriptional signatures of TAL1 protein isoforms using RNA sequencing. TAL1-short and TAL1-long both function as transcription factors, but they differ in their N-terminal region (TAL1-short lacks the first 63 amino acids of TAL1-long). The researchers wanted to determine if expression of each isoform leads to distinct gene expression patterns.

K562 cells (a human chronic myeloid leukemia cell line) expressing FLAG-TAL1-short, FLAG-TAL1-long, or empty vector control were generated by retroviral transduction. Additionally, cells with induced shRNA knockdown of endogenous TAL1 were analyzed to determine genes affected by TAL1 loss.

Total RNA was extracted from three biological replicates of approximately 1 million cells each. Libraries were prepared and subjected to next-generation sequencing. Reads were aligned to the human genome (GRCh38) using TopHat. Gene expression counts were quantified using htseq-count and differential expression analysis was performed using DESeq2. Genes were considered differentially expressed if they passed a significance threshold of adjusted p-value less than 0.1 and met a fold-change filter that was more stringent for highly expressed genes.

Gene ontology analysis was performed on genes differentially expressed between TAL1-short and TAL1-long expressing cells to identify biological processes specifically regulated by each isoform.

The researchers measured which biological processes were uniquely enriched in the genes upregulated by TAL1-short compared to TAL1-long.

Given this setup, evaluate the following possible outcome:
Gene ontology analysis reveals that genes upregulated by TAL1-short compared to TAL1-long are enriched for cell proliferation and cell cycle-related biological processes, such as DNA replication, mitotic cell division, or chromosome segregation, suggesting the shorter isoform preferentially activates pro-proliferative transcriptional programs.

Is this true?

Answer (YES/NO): NO